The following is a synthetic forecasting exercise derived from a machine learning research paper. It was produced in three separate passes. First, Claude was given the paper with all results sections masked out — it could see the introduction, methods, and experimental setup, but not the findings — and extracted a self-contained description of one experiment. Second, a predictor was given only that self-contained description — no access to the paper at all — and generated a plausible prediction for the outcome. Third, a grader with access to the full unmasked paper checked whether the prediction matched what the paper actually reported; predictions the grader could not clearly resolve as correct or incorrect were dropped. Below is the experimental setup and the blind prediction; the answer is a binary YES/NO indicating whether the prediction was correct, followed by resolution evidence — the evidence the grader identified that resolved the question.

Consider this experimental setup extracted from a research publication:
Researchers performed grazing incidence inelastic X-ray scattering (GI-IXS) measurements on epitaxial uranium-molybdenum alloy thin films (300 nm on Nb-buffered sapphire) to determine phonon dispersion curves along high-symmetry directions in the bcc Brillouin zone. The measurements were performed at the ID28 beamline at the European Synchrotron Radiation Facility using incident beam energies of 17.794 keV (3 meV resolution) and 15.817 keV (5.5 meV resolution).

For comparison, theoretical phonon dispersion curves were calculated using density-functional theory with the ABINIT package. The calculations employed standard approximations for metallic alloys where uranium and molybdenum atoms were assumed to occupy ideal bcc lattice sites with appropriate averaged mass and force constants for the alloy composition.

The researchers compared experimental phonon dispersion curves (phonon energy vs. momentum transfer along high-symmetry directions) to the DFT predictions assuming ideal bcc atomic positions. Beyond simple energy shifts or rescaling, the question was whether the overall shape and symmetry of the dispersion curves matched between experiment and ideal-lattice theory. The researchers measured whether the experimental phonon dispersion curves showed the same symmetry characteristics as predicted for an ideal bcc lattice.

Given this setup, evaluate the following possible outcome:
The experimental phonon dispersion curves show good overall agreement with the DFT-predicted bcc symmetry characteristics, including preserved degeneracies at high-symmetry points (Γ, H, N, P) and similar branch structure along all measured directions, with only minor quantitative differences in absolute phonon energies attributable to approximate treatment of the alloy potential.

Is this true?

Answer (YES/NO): NO